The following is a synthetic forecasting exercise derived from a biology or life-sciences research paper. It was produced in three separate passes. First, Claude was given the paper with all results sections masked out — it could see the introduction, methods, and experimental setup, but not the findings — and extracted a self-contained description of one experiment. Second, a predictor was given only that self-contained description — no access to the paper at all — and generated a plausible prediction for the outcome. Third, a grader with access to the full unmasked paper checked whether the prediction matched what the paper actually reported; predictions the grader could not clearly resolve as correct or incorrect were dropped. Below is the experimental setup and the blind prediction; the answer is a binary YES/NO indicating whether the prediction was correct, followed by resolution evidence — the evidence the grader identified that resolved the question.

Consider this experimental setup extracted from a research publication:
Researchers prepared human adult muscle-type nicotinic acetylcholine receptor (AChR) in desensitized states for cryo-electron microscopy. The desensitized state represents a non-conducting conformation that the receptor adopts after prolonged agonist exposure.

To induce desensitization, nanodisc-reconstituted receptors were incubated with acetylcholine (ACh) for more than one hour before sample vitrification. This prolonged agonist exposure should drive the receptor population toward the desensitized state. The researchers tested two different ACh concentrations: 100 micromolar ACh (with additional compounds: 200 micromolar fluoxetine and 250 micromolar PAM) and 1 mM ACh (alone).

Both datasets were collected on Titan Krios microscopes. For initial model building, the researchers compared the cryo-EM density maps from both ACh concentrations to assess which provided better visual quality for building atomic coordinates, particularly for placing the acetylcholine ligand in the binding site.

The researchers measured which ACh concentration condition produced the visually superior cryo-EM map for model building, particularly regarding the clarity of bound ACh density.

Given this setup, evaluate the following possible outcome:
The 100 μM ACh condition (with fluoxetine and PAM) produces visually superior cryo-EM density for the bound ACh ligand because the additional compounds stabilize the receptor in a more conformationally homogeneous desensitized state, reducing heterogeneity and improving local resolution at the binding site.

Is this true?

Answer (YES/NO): NO